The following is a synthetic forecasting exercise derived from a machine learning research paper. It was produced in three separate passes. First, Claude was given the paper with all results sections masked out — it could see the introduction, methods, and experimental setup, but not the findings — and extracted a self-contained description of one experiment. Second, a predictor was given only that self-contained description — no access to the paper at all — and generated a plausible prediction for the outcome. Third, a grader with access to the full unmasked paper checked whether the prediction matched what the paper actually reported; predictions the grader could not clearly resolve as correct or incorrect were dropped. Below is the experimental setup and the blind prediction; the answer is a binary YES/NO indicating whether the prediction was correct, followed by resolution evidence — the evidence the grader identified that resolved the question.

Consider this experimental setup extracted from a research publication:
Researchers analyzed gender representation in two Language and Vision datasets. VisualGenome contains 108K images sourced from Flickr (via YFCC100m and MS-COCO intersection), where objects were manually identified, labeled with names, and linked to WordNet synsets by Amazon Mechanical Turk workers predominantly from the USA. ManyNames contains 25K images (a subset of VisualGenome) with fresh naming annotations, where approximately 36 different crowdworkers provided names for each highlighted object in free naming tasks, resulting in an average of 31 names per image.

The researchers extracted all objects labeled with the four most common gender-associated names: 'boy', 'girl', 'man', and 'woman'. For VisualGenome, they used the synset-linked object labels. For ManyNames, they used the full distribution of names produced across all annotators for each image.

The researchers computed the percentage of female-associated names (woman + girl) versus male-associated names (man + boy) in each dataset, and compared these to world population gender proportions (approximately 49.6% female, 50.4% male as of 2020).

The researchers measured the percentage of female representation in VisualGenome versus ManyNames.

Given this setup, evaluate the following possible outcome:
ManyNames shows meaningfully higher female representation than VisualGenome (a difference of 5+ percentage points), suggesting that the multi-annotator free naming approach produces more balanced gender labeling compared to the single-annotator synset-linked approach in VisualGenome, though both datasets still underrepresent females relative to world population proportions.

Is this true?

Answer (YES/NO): NO